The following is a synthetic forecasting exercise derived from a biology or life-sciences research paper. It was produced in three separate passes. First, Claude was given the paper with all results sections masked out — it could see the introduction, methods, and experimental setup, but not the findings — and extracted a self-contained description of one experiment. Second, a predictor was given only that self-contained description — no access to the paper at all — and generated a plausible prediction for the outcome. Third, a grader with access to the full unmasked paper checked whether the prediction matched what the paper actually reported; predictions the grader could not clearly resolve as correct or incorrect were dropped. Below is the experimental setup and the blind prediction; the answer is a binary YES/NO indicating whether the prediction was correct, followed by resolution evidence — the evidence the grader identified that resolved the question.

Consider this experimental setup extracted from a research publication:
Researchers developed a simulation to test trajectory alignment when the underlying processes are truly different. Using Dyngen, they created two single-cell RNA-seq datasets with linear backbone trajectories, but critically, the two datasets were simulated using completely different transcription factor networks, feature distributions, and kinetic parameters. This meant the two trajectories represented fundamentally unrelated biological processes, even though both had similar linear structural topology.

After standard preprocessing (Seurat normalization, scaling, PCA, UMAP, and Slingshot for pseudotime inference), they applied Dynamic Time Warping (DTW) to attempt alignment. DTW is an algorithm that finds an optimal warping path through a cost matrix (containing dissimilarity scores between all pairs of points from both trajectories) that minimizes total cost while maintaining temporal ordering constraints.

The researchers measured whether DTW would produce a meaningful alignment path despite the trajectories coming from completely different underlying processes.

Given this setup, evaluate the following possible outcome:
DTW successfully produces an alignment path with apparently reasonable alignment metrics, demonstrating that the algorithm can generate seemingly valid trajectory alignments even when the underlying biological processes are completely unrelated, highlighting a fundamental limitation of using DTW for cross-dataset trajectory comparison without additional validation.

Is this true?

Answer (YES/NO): NO